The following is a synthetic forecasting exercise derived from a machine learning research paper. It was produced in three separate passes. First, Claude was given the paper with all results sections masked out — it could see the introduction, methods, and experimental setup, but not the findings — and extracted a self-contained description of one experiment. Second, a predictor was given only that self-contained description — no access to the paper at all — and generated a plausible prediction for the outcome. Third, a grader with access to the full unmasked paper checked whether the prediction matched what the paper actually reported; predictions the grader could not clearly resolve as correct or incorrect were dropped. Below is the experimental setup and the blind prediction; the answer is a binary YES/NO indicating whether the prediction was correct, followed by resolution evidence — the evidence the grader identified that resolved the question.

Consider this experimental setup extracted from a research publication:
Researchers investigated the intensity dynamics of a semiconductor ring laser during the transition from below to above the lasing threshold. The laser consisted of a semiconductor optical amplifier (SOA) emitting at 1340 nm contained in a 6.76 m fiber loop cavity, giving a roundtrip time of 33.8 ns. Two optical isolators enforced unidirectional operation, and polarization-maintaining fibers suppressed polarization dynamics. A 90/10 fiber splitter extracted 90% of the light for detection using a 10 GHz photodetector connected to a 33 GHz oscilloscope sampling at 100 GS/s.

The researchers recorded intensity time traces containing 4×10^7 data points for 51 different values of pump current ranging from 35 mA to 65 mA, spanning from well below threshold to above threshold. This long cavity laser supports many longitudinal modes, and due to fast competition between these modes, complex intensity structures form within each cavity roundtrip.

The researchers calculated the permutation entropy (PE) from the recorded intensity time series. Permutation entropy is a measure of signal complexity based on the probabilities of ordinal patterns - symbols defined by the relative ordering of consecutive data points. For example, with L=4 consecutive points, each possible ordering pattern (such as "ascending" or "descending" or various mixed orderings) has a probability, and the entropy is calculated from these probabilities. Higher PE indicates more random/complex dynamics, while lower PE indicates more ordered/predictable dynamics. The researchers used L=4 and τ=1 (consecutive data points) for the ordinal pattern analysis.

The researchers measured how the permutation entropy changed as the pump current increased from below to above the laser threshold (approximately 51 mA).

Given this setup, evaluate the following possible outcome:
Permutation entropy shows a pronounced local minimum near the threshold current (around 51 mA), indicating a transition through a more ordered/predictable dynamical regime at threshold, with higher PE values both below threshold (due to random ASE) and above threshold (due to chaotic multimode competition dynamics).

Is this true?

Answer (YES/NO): YES